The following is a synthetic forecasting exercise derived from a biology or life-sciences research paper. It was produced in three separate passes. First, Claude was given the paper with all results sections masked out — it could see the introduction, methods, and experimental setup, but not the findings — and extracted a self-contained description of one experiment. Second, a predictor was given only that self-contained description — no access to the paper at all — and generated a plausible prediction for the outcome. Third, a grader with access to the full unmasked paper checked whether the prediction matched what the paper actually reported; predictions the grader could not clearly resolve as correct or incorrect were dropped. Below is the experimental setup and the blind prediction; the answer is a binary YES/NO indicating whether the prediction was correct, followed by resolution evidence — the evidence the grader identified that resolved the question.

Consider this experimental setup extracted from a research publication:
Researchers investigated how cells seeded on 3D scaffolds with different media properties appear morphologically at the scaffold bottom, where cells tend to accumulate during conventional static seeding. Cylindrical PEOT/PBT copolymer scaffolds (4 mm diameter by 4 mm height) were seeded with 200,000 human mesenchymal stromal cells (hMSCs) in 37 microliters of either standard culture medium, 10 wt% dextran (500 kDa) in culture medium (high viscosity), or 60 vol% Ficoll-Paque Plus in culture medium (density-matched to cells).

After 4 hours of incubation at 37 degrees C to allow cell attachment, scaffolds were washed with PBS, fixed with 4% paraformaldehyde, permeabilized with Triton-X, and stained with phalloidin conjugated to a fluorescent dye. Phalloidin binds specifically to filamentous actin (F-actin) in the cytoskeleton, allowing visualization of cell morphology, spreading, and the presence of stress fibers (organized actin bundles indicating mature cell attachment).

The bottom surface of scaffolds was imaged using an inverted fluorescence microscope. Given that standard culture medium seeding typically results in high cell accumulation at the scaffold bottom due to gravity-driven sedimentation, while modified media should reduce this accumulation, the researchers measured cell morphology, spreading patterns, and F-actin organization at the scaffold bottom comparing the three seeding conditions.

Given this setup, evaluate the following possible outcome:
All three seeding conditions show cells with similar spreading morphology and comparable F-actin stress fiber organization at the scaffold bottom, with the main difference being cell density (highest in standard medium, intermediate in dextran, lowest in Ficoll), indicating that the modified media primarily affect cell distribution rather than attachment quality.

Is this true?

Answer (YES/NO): NO